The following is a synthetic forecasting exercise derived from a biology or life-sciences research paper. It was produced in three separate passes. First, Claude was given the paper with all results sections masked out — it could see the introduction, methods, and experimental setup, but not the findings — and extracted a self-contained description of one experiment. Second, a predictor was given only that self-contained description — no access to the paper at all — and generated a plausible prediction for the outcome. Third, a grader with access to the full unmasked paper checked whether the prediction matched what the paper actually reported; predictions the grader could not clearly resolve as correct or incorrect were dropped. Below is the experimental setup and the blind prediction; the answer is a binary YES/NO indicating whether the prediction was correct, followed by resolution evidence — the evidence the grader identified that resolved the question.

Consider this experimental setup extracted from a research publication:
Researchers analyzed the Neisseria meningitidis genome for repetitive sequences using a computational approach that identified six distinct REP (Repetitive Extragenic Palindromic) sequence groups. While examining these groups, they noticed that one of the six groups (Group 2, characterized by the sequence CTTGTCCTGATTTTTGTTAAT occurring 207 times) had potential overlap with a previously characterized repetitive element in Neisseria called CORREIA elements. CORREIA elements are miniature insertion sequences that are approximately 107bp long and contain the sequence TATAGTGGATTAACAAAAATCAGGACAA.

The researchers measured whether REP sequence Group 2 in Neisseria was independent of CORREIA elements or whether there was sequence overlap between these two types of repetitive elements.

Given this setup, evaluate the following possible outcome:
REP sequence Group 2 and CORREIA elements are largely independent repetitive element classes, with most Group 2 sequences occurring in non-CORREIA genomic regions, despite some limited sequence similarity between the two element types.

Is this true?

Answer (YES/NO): NO